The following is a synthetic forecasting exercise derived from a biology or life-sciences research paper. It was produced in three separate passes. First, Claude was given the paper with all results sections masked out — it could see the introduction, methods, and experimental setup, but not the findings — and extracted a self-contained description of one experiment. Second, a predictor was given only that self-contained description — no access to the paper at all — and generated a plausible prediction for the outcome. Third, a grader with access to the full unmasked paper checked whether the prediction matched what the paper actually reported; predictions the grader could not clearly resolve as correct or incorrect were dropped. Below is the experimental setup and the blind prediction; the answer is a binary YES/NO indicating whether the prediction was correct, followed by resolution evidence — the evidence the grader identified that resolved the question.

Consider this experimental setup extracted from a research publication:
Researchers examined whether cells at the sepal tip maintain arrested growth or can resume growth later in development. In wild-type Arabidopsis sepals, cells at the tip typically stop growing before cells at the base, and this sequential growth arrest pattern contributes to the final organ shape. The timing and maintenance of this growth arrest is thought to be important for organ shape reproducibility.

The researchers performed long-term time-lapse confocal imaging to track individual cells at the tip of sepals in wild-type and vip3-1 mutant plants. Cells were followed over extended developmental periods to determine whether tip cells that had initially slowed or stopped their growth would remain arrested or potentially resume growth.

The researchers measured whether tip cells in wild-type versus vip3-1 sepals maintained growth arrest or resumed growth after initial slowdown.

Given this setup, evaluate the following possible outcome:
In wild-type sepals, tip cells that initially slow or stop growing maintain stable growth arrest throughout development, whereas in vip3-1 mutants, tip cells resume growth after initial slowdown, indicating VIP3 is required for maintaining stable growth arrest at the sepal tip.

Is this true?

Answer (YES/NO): YES